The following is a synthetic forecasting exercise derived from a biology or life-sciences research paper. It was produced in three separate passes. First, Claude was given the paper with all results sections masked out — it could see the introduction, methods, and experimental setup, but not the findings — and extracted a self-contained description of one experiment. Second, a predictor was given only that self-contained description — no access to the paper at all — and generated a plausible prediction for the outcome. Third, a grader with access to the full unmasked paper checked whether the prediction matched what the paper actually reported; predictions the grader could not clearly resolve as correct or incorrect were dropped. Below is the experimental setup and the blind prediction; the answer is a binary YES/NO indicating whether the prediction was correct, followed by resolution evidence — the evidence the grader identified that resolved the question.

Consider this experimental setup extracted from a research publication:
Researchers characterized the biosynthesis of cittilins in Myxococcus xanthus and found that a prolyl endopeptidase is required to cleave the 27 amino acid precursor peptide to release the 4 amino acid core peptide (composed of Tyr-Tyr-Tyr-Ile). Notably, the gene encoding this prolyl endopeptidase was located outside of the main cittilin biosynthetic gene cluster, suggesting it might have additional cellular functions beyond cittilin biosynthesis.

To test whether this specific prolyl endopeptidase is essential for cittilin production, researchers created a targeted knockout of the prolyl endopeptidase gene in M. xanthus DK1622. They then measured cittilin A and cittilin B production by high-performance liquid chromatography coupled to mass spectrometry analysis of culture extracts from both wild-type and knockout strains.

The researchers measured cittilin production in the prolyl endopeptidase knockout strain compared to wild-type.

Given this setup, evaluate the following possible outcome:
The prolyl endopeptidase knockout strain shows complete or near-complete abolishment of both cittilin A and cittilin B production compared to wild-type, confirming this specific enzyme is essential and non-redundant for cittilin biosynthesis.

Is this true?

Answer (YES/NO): NO